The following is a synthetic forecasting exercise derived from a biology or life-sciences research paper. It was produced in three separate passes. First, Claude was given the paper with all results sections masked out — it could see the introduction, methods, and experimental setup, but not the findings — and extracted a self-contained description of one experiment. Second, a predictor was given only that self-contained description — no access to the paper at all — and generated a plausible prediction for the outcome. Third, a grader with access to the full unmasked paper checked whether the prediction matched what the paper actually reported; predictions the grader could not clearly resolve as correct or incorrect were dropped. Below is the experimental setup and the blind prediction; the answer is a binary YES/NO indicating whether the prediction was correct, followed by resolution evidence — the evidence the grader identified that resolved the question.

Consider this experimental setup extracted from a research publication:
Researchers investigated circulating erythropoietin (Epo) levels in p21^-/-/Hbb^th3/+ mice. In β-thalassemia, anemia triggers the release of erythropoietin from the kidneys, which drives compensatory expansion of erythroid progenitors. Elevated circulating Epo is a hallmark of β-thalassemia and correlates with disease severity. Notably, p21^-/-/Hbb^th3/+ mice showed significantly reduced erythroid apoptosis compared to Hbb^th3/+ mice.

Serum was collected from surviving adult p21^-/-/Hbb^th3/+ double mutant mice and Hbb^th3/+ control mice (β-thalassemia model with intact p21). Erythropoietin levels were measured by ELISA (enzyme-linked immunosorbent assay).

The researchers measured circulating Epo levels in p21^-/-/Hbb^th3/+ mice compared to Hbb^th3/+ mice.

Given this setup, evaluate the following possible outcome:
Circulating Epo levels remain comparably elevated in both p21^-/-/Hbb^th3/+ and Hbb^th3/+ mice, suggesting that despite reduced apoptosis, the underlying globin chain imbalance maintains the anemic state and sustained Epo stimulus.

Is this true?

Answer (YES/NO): NO